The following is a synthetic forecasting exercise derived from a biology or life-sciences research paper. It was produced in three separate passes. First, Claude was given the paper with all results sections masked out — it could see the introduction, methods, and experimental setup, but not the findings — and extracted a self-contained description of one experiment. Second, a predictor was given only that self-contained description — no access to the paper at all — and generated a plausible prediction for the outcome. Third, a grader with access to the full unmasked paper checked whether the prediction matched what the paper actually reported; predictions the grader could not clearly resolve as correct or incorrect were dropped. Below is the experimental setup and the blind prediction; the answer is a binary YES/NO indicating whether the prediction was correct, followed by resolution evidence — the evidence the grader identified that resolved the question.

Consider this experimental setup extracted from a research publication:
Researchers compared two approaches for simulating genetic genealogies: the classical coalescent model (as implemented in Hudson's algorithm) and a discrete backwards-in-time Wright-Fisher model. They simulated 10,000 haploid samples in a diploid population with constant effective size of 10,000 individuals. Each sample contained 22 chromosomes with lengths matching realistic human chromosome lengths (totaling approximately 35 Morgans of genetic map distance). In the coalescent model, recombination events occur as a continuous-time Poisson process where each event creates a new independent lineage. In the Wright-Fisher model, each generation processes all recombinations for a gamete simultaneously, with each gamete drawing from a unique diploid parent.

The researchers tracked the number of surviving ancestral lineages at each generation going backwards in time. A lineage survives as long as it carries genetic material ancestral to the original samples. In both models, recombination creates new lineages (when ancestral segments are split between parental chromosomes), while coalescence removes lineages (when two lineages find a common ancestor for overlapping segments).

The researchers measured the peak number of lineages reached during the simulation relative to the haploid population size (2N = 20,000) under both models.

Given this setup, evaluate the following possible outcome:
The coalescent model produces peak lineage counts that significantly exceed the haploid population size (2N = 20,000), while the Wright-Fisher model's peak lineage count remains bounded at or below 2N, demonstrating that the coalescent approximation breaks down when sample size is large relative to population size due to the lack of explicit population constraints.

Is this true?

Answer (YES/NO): YES